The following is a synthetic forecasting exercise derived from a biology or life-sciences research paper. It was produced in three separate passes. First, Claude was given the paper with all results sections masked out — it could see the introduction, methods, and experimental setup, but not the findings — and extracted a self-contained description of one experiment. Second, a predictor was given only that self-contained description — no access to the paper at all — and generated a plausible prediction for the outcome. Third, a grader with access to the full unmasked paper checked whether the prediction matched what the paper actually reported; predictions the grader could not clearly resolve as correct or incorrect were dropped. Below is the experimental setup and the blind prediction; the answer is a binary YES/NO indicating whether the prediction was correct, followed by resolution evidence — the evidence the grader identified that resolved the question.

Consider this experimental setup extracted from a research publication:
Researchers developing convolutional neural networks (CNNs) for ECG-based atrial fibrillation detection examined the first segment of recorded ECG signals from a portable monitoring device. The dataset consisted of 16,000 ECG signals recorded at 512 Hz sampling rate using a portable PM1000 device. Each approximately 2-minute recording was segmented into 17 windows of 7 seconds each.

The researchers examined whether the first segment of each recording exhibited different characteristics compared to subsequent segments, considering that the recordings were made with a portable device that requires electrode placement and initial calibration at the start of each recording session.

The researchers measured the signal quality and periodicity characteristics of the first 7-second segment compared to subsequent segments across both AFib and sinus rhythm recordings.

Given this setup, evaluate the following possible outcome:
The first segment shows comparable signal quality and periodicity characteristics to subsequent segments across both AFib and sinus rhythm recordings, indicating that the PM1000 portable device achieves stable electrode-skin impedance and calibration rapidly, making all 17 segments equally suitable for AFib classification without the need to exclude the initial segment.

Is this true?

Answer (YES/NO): NO